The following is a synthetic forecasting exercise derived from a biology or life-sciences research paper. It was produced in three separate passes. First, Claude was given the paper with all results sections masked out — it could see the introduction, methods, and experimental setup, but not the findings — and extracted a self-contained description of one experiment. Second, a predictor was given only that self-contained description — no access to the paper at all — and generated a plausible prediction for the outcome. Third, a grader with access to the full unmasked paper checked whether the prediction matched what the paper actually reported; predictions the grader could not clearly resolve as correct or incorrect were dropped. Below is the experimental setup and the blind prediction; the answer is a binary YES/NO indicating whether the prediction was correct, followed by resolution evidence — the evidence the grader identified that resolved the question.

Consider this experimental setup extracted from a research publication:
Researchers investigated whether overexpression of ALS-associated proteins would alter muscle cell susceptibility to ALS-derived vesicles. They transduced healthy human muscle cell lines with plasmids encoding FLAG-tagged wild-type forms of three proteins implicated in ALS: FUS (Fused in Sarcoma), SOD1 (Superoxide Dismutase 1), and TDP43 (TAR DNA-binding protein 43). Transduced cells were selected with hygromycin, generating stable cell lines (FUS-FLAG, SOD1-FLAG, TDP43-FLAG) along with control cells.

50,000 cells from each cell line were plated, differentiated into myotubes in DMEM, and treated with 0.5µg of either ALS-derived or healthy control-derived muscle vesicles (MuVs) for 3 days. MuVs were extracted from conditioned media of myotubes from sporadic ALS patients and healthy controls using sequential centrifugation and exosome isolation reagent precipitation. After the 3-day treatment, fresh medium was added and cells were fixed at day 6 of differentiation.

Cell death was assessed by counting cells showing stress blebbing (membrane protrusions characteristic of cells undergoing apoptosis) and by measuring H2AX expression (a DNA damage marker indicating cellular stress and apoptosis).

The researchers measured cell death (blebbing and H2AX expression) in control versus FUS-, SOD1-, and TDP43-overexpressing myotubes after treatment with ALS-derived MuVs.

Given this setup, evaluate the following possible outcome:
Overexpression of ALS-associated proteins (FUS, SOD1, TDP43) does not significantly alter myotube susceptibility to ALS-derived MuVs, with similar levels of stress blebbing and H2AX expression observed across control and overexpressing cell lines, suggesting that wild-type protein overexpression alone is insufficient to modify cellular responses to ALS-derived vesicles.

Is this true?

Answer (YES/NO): NO